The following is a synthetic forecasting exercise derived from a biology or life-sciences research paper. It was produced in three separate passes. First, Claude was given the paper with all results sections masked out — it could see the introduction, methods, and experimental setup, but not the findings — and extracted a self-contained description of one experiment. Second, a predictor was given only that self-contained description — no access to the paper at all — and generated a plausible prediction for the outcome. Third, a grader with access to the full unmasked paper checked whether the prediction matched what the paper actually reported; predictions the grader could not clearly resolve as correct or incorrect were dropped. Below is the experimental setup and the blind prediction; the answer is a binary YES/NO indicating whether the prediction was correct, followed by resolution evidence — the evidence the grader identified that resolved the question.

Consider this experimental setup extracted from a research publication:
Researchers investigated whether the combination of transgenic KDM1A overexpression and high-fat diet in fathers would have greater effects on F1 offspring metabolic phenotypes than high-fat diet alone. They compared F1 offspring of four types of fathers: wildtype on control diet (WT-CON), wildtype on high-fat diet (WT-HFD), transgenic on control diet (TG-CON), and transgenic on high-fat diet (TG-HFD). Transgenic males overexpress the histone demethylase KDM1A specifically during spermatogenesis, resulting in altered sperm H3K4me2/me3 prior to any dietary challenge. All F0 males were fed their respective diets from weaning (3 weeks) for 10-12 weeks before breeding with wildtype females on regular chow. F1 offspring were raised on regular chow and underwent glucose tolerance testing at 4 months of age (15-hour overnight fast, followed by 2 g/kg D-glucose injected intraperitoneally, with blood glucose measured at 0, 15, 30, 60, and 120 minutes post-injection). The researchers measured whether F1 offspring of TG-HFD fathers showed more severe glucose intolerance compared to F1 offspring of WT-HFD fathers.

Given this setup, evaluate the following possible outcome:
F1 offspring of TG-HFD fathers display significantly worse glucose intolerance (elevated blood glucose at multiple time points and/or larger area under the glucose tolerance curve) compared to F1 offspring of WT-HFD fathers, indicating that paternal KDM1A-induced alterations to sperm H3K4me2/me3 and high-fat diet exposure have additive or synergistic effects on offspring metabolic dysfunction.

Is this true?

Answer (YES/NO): YES